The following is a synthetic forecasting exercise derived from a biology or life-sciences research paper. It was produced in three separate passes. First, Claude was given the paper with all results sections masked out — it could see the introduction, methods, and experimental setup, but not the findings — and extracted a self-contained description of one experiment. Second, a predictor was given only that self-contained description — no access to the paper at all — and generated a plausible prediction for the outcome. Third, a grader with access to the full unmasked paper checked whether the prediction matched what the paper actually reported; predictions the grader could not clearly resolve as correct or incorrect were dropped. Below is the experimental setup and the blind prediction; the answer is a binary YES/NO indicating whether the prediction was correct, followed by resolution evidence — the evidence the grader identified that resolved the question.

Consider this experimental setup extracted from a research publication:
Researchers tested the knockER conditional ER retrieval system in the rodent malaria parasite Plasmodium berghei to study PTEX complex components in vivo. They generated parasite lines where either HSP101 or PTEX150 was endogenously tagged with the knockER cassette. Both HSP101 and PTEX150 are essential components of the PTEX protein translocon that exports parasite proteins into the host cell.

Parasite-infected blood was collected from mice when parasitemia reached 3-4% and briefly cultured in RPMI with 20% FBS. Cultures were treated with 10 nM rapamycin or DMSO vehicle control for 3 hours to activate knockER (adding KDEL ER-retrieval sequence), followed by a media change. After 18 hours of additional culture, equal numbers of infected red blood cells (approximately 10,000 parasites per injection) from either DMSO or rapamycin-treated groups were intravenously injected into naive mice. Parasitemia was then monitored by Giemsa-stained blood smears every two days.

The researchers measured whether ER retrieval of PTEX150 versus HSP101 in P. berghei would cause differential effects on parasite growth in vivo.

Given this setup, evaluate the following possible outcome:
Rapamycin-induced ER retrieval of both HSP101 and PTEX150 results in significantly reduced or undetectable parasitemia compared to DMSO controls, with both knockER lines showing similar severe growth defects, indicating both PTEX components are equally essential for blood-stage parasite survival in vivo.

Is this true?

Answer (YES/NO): YES